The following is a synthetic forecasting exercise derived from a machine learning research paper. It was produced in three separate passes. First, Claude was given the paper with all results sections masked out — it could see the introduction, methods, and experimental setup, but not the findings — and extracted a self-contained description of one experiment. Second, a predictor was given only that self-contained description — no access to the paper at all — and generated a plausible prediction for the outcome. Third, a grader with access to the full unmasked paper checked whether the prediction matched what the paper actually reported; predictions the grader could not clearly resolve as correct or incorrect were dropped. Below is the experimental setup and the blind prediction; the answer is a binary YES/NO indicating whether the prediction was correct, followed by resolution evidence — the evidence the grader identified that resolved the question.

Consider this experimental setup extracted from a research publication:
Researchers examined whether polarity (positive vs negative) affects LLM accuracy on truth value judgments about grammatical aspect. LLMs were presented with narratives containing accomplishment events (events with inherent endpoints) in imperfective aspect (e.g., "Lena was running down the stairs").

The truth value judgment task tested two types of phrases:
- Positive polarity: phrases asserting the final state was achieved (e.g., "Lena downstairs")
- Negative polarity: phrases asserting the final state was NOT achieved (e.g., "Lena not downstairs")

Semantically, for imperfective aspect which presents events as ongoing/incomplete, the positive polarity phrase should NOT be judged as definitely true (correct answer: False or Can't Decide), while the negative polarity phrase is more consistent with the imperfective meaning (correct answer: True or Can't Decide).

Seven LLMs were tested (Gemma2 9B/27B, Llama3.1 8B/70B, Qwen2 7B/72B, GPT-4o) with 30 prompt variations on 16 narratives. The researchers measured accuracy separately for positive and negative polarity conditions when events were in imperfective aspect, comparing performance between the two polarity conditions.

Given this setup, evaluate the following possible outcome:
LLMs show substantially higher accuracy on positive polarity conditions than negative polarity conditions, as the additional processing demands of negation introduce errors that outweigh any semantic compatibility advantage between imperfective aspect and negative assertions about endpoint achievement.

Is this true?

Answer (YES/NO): YES